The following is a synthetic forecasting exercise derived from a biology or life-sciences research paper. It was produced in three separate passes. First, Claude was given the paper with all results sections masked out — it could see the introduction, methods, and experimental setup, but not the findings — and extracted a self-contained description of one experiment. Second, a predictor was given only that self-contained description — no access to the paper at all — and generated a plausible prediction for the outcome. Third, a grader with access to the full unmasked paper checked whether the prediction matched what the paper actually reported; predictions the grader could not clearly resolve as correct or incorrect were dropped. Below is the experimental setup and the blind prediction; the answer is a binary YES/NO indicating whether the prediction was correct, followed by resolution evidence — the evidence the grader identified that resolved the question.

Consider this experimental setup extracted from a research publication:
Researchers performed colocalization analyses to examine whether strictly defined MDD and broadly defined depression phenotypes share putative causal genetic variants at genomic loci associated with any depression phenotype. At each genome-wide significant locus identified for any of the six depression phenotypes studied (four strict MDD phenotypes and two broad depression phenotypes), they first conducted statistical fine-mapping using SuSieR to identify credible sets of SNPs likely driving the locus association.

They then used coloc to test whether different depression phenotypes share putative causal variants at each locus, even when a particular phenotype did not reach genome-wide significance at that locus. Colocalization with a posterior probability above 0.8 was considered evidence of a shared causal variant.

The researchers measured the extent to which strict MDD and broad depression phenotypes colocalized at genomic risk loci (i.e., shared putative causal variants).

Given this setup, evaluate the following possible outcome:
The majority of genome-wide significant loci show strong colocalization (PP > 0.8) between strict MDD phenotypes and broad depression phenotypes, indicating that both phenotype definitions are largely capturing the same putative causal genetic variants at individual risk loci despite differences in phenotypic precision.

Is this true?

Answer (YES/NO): NO